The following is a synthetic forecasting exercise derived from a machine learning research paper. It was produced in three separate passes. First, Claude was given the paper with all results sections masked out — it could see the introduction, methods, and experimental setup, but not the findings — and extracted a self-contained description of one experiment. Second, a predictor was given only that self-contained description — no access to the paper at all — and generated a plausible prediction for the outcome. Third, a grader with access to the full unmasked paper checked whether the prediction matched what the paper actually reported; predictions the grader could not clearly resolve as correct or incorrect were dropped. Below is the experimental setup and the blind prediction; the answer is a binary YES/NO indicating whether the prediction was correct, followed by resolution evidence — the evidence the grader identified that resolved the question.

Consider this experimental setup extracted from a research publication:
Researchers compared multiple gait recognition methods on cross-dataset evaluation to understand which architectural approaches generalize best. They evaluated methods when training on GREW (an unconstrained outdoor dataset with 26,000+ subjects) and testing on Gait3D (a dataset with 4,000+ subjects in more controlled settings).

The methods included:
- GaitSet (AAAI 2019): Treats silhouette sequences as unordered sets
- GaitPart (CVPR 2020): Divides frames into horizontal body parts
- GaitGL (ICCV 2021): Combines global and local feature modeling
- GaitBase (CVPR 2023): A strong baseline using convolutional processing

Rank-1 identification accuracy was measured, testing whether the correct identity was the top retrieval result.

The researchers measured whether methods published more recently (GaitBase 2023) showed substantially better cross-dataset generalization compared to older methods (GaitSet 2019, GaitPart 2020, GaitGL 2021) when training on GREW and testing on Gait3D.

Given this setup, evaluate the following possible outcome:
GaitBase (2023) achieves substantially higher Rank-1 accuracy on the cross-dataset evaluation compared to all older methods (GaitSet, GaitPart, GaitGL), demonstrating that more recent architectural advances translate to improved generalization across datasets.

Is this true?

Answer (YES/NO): YES